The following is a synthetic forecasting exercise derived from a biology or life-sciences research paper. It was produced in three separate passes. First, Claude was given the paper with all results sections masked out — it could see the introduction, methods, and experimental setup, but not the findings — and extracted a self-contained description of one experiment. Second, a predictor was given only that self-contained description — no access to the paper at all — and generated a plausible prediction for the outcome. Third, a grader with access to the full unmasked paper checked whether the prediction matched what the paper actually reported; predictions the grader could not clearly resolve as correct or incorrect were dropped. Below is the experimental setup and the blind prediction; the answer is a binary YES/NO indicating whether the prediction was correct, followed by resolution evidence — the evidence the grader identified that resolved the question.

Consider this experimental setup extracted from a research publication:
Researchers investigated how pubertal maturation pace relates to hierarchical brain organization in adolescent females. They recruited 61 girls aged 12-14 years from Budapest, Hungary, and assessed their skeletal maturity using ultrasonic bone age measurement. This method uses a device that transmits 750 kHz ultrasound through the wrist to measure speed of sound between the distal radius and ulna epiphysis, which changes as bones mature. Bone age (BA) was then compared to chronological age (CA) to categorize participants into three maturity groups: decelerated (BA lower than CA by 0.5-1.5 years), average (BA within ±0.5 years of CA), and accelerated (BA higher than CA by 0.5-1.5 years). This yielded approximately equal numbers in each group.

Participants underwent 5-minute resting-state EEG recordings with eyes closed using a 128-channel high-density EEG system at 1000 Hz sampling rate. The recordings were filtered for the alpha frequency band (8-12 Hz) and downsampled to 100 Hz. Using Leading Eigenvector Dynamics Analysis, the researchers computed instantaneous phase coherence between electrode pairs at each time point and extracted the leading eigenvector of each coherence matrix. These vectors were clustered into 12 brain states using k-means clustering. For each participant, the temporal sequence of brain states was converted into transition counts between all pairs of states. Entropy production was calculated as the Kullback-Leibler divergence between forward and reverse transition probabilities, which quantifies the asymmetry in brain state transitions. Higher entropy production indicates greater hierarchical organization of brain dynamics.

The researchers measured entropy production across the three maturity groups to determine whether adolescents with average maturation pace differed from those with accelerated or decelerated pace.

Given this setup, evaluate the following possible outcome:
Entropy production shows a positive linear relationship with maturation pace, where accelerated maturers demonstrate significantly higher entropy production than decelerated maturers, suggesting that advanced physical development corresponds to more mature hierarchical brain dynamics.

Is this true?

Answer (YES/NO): NO